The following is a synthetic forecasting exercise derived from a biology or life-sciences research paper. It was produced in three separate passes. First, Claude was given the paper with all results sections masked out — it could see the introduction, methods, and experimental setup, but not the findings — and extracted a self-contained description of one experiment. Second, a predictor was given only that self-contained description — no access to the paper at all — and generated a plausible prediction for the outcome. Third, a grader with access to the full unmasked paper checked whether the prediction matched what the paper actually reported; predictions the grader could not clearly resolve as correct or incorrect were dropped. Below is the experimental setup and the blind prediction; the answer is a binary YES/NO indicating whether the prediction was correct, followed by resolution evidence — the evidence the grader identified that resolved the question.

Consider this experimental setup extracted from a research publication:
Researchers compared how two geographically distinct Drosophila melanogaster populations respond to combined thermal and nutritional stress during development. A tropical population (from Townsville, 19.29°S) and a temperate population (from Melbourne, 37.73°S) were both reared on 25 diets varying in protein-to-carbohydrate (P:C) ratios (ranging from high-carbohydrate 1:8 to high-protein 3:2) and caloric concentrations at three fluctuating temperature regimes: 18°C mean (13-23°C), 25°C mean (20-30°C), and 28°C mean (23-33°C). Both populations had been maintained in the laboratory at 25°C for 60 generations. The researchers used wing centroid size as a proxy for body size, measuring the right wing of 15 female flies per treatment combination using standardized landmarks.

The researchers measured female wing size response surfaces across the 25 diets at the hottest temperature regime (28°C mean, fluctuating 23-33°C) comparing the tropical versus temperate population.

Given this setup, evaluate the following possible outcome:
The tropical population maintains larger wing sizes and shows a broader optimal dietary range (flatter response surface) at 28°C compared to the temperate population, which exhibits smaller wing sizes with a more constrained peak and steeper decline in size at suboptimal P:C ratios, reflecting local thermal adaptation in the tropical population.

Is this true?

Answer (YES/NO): NO